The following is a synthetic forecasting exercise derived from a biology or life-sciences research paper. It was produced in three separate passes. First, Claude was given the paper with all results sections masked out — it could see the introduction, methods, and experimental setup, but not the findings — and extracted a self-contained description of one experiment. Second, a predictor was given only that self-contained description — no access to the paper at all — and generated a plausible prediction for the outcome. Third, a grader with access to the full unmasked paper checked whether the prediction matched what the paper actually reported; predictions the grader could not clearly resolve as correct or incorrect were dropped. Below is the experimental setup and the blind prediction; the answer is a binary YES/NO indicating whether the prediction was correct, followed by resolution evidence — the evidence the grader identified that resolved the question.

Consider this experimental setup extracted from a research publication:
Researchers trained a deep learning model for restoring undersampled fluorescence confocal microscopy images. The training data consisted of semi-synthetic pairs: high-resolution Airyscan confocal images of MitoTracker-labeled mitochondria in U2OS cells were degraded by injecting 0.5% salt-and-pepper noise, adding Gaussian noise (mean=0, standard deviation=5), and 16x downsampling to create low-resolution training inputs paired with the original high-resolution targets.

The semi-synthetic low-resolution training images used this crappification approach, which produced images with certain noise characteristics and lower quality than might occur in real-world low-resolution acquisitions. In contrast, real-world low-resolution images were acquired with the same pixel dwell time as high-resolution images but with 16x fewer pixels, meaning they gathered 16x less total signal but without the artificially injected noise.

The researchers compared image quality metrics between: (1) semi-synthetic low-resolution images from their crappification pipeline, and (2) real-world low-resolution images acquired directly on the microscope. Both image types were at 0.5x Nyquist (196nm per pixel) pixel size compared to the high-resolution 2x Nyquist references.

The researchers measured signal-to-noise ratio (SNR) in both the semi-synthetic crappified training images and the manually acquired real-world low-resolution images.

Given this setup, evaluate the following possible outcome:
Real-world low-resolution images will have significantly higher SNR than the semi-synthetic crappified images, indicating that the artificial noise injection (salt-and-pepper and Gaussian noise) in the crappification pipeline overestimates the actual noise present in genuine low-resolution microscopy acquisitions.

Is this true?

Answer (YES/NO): YES